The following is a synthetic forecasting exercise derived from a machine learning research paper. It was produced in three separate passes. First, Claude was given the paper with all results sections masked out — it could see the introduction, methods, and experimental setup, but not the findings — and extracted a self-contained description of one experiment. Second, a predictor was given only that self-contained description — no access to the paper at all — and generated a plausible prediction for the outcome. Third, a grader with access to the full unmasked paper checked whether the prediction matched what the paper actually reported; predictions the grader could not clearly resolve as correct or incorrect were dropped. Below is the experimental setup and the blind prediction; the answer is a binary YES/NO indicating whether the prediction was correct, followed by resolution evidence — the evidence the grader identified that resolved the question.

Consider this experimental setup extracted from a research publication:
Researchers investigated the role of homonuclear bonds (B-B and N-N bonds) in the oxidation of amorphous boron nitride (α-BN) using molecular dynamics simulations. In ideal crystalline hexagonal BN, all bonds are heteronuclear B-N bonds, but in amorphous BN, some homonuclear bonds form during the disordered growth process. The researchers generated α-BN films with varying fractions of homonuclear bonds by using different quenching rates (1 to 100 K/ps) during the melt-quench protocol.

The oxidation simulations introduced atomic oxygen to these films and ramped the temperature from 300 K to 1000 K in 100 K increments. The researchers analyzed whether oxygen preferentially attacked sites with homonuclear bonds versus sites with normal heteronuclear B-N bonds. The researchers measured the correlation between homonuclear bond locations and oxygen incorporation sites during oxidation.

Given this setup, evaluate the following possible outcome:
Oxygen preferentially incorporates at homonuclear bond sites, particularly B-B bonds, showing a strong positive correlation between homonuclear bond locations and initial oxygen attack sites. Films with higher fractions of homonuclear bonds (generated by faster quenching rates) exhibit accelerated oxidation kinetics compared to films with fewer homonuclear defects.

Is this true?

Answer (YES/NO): YES